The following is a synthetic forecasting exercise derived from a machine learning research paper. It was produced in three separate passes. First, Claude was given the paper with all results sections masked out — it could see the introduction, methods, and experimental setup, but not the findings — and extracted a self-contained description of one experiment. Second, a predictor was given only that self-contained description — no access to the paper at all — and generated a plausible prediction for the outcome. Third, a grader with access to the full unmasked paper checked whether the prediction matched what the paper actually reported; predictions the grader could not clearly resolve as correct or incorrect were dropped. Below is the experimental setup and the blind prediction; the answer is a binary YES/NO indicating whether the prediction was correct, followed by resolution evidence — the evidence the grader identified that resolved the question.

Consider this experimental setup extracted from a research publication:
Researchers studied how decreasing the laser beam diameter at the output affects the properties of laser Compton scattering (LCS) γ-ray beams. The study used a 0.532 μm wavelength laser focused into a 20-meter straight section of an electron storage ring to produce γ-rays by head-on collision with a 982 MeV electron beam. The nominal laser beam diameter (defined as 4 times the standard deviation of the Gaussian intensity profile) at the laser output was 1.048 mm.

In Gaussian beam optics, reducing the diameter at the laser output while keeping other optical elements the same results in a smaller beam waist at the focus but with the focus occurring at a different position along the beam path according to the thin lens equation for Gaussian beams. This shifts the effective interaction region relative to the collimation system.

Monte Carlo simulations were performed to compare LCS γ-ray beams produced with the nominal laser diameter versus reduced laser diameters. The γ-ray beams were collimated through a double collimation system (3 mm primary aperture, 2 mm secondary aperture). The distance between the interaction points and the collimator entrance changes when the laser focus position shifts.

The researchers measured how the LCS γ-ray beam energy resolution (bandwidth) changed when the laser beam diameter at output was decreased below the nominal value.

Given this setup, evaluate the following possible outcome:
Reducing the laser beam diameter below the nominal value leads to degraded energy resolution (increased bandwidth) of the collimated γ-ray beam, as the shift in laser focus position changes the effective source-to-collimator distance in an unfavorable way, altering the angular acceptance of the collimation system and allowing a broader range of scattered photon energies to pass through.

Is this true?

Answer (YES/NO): NO